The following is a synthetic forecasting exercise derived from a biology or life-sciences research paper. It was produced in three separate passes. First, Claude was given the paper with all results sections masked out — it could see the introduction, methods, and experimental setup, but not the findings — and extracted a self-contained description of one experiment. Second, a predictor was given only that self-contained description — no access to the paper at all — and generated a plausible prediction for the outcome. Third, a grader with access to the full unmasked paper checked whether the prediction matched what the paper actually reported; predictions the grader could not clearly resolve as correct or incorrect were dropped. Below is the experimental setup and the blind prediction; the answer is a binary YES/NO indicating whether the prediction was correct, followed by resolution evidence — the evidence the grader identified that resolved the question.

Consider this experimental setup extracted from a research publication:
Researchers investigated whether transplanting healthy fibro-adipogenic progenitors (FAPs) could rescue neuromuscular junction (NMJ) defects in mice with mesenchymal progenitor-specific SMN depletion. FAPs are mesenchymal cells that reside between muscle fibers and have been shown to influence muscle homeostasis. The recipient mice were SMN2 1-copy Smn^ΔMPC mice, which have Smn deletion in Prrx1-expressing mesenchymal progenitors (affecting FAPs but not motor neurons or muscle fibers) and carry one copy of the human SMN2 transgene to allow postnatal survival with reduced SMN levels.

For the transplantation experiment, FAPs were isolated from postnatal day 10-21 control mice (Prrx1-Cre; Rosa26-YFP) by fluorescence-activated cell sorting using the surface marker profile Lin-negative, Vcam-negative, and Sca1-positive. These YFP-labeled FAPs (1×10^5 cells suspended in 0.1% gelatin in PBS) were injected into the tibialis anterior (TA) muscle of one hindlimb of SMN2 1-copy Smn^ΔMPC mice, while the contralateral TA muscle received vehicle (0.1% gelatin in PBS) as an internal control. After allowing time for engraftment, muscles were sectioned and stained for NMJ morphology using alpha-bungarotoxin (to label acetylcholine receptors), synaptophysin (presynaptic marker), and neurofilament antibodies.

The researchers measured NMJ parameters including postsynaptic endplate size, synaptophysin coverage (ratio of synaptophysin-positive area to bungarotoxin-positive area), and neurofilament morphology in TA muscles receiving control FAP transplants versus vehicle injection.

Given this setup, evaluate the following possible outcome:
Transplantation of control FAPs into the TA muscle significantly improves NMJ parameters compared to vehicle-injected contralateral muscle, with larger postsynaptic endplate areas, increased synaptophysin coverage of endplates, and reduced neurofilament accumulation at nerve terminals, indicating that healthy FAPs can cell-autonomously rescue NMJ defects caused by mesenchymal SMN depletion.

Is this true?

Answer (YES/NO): NO